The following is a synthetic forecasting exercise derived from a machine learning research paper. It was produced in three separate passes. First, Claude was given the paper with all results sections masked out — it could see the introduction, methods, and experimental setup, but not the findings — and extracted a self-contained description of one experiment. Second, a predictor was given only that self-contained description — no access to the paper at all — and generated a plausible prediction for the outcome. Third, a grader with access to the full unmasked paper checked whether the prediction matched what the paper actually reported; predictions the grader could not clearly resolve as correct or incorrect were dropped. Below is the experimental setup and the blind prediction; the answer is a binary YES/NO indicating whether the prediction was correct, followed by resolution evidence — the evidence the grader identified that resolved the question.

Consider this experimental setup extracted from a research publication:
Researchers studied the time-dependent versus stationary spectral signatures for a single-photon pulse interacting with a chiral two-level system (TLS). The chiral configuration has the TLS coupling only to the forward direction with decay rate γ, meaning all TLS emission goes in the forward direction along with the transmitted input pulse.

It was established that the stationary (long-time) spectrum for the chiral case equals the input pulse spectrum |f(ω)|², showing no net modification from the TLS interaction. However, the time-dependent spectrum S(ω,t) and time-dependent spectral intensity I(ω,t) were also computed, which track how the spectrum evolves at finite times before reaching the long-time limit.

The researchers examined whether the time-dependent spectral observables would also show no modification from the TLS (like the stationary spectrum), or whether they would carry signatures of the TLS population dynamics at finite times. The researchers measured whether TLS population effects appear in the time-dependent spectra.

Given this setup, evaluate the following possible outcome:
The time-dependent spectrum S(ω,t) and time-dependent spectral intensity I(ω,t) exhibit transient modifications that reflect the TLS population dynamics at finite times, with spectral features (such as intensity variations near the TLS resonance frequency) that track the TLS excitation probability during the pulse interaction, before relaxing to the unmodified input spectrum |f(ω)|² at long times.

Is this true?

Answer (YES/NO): YES